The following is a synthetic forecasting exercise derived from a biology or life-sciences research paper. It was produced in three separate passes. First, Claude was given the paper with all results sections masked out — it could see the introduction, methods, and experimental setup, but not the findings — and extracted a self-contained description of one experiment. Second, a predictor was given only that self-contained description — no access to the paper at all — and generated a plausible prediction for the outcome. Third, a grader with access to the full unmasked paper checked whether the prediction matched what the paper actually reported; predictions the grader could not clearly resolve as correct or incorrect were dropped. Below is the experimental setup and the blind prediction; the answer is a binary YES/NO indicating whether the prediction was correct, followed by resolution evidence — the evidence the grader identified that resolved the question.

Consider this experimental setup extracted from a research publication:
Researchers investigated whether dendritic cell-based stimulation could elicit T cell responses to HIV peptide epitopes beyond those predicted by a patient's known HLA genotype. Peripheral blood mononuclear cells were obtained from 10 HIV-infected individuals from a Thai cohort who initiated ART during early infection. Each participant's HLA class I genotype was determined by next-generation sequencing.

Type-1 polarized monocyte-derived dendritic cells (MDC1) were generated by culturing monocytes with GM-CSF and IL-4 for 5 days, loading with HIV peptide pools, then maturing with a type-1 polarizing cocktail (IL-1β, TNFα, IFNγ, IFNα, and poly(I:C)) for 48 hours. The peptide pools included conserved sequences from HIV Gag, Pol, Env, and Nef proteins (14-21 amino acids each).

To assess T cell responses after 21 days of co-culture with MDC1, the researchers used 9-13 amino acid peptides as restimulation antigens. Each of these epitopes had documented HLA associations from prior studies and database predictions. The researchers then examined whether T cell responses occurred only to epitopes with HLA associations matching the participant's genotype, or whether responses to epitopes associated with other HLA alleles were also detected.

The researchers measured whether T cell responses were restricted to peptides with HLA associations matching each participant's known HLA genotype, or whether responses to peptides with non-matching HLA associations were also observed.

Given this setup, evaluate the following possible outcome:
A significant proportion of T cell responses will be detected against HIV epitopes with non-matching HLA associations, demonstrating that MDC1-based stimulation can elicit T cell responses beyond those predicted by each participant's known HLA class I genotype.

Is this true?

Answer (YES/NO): YES